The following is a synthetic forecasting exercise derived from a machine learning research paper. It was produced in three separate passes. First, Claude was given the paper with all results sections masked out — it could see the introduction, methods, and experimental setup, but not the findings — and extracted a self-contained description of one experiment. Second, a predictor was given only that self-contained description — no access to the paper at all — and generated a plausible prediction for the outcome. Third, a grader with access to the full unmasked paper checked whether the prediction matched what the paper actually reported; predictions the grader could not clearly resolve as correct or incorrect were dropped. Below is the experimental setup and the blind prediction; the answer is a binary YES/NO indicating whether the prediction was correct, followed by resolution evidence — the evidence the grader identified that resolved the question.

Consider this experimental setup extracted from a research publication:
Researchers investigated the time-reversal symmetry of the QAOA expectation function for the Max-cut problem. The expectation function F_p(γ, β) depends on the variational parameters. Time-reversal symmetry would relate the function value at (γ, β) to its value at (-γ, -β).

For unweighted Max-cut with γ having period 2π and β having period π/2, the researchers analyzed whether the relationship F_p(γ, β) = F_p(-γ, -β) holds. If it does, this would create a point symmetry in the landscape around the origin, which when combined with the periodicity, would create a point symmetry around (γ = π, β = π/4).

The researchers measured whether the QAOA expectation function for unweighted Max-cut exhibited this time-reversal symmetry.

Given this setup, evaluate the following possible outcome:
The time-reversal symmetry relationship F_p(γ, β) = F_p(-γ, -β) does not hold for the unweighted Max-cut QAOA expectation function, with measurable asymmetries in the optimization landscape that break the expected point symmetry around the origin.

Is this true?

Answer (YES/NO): NO